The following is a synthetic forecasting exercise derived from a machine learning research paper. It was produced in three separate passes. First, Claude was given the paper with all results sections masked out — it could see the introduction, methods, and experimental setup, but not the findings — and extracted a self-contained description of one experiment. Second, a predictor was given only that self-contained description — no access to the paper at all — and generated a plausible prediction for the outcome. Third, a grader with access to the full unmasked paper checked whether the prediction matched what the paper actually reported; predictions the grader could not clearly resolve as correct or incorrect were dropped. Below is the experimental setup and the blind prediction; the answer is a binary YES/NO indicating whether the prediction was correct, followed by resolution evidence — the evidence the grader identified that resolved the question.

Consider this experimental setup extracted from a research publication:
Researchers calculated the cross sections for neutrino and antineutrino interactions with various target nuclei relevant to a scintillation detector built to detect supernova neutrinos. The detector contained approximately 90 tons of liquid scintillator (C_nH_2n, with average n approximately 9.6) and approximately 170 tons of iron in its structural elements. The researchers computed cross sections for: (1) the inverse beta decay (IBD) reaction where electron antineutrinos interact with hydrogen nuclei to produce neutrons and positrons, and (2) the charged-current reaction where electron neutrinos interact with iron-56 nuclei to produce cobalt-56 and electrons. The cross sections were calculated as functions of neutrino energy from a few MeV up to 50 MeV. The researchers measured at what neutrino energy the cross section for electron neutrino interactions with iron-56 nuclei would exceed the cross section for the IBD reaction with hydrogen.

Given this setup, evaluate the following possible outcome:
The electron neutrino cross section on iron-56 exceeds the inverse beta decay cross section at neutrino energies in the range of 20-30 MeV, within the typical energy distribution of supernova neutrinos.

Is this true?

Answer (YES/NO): NO